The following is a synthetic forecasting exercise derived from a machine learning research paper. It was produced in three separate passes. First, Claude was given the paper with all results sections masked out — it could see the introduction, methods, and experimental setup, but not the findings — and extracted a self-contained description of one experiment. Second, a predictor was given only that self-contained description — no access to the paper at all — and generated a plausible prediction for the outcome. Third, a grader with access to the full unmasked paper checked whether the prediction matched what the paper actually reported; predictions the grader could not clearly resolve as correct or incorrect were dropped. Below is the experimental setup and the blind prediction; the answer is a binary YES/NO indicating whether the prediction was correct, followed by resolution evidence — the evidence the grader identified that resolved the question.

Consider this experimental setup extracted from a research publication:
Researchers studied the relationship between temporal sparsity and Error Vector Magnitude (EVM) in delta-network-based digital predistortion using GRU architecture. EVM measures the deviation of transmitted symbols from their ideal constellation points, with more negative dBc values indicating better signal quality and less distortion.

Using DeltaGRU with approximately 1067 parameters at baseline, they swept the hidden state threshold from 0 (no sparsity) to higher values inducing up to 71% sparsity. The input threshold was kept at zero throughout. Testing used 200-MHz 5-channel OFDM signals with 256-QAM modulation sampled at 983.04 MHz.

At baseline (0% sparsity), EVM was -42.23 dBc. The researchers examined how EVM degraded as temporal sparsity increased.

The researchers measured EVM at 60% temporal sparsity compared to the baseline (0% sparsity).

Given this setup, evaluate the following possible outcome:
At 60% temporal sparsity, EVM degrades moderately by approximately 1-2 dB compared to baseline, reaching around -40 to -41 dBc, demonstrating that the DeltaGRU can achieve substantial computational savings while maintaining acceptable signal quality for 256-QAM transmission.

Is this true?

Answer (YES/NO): NO